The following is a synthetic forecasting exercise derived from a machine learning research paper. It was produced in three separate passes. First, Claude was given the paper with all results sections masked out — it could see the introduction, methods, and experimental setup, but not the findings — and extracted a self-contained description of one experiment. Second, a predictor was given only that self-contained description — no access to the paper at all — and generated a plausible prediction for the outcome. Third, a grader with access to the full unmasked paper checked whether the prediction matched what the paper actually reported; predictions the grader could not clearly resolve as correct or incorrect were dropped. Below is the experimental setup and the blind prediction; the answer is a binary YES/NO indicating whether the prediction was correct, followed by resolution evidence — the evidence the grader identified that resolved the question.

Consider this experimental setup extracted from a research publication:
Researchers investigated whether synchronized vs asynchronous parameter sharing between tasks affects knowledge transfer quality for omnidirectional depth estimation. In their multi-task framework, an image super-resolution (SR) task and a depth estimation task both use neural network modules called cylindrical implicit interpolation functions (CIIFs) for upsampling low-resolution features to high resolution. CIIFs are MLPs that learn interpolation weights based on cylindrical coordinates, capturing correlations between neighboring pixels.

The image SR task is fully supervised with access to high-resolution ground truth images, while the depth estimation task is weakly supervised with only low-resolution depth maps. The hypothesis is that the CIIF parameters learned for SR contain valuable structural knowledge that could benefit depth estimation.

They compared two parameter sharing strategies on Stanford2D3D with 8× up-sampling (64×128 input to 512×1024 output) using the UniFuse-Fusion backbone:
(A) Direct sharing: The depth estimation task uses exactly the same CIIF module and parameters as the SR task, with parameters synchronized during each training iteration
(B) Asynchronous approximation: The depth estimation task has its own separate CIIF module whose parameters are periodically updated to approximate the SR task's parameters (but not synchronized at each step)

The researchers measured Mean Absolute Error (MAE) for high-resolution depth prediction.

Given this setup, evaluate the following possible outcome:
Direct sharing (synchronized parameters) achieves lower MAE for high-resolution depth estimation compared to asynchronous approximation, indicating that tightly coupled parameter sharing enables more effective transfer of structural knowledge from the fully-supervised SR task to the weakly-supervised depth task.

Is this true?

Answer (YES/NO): YES